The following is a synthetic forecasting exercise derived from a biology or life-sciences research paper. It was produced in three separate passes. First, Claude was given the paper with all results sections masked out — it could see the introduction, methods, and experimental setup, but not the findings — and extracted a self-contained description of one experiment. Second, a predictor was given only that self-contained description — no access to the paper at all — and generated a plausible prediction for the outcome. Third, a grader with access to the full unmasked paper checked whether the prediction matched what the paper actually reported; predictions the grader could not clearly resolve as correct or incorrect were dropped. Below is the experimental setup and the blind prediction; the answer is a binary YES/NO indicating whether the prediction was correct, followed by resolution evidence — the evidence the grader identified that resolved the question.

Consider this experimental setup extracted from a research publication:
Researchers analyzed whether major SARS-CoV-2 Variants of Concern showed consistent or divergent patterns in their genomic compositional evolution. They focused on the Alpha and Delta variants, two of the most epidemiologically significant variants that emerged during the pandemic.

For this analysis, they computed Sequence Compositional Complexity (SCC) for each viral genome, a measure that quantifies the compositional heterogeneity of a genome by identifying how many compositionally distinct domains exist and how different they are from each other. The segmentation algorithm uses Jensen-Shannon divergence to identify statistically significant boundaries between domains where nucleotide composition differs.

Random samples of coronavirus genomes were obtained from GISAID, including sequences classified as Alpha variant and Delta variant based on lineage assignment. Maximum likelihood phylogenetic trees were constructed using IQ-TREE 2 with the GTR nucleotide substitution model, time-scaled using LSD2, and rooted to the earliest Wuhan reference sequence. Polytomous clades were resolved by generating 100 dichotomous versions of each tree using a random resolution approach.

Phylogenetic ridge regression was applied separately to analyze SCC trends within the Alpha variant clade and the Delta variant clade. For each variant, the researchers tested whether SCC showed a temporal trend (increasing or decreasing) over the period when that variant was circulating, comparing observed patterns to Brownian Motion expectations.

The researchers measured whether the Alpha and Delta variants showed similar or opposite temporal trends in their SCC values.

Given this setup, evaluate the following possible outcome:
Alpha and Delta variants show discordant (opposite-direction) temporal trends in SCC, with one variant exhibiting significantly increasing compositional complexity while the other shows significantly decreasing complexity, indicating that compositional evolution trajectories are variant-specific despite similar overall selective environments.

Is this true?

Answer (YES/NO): NO